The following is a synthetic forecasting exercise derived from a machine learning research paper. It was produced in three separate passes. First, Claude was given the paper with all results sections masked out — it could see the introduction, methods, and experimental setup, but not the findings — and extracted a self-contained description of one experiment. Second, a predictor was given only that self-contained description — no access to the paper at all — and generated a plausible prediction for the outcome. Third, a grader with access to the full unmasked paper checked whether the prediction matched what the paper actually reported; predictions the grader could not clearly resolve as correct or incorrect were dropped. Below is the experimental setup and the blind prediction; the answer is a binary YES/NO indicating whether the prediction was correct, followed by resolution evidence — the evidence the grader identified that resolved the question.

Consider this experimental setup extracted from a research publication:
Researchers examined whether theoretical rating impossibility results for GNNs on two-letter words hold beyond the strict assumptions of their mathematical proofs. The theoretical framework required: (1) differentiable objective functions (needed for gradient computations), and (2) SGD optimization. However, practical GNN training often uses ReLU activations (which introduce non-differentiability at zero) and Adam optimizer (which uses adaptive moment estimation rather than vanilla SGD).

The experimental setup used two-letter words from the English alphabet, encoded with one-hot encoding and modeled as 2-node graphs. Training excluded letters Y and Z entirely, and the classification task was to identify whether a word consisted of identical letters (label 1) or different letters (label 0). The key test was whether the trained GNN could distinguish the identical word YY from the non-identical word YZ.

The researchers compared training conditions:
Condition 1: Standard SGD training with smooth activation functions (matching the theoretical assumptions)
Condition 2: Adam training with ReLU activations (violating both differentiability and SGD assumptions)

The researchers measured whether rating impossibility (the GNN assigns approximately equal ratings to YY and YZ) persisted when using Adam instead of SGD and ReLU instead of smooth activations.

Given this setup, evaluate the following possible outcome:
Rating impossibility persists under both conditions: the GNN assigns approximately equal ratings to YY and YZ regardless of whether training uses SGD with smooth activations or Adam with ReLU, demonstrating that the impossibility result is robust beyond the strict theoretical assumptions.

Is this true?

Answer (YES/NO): YES